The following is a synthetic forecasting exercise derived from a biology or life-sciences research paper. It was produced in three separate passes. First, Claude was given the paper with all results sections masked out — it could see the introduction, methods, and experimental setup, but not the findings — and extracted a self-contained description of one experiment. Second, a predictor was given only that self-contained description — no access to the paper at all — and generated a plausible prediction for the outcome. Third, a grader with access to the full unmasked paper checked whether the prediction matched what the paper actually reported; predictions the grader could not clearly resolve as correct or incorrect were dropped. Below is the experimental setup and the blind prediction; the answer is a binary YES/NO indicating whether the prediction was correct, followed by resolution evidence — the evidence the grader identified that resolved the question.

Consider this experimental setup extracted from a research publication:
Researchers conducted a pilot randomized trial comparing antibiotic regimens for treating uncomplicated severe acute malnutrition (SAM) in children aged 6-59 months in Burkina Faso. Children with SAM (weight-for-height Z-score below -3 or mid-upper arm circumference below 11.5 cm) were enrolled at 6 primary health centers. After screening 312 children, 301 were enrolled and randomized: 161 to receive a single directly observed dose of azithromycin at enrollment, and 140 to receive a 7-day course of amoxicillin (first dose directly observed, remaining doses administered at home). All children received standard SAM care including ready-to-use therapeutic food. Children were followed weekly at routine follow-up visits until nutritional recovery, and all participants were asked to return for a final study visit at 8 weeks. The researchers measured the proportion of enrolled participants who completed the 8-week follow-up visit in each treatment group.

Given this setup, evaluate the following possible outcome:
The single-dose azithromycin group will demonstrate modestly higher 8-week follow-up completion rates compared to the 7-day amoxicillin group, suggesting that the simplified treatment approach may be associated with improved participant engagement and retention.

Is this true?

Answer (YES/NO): NO